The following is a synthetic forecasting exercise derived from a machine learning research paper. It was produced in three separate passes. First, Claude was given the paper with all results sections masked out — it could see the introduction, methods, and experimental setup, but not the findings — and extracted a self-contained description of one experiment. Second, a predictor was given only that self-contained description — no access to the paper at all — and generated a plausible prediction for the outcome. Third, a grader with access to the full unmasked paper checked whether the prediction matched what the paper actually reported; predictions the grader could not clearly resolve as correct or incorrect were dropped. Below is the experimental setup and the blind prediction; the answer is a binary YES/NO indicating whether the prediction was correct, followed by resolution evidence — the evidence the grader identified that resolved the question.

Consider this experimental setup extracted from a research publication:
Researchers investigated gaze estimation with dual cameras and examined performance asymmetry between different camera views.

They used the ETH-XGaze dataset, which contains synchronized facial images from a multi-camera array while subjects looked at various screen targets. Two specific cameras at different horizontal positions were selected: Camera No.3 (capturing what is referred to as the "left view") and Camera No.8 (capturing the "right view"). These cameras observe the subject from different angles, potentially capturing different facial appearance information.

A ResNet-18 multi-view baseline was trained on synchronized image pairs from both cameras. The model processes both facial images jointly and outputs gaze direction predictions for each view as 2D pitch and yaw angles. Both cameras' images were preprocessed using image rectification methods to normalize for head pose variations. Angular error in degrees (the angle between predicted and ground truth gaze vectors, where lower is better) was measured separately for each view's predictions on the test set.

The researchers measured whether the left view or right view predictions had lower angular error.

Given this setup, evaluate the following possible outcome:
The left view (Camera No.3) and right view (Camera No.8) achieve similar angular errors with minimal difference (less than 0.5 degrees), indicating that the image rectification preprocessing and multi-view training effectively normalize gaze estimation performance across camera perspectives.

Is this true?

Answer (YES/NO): YES